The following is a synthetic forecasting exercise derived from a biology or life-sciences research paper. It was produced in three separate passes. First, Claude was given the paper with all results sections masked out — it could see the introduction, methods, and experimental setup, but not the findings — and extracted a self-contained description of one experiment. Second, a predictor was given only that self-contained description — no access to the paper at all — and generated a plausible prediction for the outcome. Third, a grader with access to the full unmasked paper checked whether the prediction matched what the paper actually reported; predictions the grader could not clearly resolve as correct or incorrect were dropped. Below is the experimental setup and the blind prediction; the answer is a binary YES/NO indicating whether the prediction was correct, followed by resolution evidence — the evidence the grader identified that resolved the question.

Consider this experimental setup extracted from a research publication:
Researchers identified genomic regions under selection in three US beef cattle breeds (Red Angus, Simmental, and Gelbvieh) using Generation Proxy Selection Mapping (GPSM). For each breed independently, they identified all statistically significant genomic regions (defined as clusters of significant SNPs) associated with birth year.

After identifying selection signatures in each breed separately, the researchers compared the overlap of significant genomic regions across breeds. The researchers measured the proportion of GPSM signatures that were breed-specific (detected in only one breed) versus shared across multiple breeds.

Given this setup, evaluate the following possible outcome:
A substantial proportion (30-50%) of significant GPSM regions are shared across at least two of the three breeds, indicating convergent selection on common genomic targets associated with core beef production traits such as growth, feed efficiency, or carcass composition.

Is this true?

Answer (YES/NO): NO